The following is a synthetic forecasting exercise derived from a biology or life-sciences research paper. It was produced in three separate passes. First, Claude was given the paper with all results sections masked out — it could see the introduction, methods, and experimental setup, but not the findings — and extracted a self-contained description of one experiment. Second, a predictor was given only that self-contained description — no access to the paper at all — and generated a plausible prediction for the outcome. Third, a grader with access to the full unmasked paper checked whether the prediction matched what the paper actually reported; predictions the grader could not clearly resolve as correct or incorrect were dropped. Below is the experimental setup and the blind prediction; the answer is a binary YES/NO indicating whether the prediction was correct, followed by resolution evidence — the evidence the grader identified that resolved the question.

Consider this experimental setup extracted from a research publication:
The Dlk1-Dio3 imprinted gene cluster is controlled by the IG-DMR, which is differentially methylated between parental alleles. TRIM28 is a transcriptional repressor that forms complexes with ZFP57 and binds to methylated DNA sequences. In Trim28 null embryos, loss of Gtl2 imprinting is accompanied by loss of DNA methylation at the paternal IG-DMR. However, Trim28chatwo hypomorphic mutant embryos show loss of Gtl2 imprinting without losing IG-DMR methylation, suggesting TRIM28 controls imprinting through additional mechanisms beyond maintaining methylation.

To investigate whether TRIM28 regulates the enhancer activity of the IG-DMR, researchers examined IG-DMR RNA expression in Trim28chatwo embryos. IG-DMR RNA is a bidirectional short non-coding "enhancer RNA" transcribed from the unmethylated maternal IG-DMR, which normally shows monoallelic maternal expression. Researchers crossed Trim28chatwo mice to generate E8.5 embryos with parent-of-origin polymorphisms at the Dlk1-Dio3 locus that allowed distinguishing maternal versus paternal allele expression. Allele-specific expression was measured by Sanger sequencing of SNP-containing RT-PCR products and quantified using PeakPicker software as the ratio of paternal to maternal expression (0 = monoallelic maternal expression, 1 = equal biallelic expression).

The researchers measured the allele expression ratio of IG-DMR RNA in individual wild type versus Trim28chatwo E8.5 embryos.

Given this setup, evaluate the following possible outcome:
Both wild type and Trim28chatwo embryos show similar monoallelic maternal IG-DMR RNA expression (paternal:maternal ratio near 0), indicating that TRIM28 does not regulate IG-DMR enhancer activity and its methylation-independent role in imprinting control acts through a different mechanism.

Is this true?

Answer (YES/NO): NO